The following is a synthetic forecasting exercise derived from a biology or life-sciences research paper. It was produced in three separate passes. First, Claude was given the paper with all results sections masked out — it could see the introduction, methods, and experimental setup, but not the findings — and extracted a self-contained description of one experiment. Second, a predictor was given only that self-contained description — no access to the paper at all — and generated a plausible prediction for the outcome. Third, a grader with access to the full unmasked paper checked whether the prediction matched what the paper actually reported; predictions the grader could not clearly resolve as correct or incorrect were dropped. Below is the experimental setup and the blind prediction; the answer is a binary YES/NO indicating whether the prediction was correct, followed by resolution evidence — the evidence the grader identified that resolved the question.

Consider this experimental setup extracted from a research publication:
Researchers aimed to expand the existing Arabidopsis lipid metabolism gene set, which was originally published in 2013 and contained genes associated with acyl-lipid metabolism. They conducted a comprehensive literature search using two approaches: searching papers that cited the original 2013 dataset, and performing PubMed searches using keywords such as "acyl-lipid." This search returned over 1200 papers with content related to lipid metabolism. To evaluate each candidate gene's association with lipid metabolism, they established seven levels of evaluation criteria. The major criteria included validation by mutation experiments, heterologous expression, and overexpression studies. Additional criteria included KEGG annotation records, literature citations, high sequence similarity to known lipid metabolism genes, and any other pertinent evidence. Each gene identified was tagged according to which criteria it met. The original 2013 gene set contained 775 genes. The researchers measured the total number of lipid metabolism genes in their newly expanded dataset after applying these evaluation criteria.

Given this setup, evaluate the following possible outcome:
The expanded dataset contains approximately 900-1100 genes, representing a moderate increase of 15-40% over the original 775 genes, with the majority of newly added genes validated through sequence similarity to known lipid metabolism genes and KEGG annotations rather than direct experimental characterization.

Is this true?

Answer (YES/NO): NO